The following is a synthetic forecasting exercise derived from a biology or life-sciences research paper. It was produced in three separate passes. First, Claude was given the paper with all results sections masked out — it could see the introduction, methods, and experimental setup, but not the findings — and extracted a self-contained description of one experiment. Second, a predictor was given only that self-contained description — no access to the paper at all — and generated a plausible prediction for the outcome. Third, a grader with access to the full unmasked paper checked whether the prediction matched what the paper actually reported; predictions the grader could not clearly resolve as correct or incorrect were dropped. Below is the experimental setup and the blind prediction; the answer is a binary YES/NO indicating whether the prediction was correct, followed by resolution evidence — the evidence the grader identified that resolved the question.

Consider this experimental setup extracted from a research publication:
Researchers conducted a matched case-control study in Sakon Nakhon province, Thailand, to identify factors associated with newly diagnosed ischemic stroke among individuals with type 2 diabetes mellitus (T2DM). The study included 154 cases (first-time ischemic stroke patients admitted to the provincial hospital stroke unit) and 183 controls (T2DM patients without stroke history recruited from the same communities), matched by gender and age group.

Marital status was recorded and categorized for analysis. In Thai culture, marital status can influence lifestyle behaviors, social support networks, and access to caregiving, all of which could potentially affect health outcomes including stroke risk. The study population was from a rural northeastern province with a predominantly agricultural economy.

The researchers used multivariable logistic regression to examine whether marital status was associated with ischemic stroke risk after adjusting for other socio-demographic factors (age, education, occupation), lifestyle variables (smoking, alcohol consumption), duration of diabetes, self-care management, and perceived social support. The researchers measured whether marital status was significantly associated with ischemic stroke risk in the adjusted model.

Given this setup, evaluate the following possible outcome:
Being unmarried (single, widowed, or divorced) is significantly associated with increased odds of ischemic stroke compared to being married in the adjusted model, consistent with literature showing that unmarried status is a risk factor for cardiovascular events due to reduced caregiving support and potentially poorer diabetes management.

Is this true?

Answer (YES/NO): NO